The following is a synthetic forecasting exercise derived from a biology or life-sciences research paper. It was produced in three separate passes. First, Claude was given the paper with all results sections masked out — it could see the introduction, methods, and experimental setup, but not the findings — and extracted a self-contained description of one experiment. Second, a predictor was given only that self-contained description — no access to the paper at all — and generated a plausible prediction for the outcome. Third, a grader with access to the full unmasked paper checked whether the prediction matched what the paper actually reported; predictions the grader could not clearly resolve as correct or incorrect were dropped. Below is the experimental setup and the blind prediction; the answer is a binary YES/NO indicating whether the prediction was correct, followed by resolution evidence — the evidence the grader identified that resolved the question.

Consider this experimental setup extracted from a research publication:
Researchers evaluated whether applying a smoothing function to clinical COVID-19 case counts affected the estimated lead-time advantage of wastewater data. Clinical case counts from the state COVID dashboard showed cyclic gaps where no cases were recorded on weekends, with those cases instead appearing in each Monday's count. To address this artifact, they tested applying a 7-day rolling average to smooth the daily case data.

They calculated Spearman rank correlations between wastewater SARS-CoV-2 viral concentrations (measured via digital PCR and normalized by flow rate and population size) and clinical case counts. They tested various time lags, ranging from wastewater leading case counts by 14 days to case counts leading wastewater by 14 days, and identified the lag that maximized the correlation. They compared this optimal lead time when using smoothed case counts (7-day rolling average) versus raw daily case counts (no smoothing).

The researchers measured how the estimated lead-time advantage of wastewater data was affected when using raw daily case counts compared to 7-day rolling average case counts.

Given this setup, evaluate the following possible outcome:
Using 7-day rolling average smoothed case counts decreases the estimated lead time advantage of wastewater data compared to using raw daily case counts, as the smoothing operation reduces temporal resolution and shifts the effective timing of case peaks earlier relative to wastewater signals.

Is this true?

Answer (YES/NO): NO